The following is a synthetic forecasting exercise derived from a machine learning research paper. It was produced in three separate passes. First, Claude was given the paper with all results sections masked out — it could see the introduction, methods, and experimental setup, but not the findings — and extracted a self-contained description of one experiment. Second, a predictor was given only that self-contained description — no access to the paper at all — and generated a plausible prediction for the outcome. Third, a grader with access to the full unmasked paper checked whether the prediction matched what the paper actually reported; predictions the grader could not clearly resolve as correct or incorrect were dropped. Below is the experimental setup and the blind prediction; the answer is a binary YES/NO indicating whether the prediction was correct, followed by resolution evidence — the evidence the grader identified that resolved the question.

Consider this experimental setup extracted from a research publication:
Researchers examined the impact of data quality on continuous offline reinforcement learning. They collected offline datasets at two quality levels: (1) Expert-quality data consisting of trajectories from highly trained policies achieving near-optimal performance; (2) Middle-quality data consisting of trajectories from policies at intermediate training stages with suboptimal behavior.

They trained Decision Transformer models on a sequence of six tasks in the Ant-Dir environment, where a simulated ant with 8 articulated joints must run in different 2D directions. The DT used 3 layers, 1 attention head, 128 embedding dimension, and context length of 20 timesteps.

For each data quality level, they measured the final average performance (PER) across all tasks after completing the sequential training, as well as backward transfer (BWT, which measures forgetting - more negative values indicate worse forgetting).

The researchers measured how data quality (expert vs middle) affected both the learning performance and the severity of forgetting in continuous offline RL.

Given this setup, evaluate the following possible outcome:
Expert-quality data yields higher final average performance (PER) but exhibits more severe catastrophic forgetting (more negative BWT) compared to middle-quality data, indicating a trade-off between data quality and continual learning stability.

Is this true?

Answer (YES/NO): NO